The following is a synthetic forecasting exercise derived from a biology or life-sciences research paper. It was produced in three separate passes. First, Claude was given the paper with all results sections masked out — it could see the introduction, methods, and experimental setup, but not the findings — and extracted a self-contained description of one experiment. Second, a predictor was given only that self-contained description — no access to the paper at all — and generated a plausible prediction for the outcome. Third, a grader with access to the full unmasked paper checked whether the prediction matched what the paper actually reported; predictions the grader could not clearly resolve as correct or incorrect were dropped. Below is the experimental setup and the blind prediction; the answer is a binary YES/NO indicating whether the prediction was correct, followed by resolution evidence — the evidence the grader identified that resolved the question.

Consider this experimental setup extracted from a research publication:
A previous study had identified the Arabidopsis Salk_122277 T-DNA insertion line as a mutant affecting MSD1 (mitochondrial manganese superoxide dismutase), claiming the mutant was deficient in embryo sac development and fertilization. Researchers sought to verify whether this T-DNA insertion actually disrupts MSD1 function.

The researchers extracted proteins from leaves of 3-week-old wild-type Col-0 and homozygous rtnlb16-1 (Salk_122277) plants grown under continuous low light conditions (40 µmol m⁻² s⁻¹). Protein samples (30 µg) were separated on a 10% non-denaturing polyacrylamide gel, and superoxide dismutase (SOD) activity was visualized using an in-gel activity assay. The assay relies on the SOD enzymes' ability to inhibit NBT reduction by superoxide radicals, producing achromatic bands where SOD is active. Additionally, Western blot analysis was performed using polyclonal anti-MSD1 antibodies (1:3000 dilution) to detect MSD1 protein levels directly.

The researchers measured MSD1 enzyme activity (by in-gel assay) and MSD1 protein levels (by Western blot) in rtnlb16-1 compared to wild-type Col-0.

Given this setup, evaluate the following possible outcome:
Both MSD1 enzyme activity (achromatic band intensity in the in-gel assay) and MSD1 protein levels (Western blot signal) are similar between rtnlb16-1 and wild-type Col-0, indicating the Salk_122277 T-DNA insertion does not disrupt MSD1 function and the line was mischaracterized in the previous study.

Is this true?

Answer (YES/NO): YES